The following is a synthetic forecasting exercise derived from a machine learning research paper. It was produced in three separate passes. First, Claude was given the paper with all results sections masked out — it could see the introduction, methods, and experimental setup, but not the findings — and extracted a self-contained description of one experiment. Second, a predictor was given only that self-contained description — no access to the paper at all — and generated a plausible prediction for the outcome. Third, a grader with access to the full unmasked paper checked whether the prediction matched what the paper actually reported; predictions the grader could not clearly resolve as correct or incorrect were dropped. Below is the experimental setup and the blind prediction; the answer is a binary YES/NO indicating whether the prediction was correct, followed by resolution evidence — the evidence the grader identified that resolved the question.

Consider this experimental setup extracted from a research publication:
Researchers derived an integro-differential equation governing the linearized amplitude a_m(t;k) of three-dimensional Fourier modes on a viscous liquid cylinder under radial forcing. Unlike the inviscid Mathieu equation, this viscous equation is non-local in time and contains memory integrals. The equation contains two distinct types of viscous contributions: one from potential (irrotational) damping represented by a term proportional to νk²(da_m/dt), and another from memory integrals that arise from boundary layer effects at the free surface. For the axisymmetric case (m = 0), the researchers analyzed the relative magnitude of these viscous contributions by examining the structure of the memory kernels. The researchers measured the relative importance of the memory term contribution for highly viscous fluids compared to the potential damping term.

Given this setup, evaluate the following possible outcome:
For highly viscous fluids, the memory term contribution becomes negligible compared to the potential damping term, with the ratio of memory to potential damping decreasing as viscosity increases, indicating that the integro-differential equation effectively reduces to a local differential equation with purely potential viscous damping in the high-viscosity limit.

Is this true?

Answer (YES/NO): NO